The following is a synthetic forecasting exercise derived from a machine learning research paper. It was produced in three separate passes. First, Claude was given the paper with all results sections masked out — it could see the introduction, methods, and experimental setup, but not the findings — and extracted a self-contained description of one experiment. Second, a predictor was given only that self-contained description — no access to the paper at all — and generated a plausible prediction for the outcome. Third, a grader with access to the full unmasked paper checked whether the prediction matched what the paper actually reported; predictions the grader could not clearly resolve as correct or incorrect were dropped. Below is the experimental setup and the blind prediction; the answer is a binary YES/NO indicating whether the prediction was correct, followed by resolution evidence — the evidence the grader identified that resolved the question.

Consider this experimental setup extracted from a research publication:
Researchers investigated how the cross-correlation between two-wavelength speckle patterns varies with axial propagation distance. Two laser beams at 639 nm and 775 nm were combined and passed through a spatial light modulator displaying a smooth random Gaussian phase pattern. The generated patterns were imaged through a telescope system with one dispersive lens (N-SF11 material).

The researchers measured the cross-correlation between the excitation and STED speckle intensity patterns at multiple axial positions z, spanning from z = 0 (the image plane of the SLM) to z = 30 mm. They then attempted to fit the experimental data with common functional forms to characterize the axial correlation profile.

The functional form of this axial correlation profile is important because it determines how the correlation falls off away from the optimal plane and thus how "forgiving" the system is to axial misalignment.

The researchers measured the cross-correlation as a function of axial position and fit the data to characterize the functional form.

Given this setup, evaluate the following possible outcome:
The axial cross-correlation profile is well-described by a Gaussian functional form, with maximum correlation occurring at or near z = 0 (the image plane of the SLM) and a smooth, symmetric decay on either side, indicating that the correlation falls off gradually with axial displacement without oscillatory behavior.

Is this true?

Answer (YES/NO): NO